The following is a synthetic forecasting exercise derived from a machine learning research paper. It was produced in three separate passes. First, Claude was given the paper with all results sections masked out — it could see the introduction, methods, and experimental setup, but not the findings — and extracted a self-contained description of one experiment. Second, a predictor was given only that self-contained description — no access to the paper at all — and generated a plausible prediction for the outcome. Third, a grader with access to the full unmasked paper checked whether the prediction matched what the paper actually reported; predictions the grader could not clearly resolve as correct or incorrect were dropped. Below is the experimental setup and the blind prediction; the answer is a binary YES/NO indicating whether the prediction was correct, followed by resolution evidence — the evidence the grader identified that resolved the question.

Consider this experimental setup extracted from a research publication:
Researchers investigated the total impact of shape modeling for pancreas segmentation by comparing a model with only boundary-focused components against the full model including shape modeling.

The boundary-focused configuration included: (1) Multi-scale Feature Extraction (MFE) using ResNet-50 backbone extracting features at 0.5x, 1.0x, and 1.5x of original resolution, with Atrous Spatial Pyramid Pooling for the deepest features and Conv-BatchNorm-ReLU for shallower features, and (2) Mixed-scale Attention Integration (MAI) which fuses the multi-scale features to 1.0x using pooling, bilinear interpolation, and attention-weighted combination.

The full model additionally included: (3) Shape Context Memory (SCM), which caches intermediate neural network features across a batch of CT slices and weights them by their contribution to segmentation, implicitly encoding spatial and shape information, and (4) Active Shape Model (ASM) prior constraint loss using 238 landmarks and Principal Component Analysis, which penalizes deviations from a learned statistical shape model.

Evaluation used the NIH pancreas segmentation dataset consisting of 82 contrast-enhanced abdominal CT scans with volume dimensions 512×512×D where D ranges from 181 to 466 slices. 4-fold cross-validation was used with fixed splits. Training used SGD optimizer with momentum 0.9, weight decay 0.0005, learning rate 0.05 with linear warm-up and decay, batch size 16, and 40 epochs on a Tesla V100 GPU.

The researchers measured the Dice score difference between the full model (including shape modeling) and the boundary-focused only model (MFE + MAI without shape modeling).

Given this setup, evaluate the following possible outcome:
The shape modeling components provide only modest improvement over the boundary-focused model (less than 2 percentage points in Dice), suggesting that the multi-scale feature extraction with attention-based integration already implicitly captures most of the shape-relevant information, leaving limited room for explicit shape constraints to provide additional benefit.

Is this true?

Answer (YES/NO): NO